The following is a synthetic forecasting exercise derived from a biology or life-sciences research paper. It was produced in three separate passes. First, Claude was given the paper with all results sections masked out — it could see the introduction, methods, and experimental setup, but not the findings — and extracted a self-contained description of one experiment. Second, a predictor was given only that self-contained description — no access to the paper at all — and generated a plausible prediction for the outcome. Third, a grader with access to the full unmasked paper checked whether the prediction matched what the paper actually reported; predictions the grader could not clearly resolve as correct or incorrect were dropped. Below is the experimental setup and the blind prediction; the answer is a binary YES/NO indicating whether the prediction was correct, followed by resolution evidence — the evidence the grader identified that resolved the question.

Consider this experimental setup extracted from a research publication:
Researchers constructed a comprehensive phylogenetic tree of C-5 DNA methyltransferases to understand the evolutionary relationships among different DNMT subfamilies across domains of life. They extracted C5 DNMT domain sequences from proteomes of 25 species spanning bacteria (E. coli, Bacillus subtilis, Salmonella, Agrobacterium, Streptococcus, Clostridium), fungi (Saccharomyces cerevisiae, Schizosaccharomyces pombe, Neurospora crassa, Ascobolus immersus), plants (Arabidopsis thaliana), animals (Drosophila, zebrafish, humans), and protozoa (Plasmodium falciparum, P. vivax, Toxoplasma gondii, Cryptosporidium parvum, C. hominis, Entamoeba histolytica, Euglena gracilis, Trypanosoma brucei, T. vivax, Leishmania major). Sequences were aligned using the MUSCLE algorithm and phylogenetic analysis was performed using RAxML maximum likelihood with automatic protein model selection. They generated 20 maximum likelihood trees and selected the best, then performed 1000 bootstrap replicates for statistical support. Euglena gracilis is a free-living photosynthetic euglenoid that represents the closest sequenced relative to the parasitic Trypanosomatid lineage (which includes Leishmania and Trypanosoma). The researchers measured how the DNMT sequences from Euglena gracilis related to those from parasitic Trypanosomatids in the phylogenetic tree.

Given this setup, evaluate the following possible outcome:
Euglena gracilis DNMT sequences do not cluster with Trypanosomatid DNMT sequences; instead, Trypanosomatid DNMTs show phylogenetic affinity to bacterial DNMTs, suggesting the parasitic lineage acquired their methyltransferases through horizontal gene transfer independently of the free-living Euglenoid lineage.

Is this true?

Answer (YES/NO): NO